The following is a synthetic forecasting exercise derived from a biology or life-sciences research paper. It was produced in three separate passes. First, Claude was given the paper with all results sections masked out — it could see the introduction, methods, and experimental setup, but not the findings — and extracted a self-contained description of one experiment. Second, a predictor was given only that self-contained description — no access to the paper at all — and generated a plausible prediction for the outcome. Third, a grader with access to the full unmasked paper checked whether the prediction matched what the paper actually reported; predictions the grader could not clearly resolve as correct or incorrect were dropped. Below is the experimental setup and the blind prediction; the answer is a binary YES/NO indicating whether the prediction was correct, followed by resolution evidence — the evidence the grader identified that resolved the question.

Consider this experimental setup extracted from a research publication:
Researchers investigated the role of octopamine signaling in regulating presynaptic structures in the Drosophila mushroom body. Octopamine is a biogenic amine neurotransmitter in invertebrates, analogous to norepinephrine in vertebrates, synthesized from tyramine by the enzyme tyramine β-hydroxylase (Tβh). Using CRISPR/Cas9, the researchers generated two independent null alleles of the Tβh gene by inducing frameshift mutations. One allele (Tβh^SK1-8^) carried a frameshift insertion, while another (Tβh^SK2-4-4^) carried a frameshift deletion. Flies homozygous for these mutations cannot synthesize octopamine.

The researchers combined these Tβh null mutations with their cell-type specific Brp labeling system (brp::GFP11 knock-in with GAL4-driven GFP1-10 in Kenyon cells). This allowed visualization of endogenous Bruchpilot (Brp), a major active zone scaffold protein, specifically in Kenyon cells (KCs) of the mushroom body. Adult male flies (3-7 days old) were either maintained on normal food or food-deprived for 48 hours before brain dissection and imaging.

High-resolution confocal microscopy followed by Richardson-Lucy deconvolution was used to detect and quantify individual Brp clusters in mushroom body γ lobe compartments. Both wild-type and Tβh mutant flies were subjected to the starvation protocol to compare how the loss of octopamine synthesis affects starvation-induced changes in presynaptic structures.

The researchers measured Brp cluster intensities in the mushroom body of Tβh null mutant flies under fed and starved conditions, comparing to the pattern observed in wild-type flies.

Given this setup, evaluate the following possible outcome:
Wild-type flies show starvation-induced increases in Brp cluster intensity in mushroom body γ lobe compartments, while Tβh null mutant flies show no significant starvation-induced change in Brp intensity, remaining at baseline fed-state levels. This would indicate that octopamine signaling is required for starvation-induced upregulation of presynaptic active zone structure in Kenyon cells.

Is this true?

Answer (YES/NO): NO